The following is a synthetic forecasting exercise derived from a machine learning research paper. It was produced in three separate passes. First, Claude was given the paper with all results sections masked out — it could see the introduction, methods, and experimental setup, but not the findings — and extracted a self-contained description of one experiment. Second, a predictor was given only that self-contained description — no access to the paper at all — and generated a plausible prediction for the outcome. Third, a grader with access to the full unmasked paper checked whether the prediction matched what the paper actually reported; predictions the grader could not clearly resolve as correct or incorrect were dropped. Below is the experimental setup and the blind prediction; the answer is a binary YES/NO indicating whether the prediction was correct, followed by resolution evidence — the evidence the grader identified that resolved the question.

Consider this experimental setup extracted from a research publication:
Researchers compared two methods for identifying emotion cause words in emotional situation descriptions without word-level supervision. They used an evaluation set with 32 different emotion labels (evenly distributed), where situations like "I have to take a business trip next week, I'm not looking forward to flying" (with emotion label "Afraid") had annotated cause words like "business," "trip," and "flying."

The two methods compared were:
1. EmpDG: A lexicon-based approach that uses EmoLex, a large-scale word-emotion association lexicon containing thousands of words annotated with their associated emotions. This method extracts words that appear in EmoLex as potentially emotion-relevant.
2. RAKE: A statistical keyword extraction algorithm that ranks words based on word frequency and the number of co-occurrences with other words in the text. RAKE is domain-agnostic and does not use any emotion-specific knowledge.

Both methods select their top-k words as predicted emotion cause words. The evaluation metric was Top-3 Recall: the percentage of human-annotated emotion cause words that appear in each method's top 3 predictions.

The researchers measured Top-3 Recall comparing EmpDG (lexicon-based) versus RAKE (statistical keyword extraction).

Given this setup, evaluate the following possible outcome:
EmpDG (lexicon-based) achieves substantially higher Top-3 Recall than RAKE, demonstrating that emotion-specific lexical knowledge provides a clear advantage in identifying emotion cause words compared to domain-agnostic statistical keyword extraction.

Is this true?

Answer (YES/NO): NO